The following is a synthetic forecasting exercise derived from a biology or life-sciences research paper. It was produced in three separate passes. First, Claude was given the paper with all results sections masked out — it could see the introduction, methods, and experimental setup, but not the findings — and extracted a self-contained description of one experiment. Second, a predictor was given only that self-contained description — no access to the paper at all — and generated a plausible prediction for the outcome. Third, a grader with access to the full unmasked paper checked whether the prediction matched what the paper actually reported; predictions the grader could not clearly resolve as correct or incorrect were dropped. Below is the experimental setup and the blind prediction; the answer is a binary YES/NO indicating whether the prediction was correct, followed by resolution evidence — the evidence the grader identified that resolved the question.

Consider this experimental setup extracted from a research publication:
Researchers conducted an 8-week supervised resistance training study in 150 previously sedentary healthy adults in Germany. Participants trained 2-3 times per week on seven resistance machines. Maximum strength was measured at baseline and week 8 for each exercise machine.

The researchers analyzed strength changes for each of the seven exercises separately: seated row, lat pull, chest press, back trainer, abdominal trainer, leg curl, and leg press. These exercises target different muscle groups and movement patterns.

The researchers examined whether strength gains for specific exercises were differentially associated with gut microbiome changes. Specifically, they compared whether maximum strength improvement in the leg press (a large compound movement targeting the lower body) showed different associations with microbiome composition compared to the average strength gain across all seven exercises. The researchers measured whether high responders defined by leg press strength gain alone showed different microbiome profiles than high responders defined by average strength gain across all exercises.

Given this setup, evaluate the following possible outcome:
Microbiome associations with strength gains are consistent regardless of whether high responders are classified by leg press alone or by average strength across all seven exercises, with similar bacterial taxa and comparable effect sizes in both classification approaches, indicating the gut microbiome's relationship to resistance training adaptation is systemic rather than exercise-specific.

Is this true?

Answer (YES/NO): NO